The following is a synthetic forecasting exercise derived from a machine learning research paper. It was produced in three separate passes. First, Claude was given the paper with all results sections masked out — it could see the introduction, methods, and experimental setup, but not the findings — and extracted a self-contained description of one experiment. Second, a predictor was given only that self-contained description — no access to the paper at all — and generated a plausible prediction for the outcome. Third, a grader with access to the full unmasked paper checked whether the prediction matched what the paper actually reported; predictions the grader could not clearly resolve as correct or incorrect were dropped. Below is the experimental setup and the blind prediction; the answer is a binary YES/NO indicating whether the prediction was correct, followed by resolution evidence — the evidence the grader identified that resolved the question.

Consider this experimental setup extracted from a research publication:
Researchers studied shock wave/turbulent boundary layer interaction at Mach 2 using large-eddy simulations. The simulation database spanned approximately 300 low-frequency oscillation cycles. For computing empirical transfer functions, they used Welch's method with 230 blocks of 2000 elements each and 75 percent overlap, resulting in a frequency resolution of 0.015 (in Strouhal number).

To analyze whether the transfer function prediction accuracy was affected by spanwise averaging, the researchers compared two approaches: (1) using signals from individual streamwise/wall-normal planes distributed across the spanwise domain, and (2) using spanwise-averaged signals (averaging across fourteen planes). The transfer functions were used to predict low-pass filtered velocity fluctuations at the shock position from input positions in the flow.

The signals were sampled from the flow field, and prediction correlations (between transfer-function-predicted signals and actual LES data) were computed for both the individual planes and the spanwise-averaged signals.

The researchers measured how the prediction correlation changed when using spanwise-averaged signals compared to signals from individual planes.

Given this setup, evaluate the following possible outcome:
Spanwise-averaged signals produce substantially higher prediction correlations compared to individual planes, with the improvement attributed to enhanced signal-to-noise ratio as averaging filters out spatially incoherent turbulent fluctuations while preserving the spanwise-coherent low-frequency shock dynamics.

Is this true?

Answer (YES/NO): NO